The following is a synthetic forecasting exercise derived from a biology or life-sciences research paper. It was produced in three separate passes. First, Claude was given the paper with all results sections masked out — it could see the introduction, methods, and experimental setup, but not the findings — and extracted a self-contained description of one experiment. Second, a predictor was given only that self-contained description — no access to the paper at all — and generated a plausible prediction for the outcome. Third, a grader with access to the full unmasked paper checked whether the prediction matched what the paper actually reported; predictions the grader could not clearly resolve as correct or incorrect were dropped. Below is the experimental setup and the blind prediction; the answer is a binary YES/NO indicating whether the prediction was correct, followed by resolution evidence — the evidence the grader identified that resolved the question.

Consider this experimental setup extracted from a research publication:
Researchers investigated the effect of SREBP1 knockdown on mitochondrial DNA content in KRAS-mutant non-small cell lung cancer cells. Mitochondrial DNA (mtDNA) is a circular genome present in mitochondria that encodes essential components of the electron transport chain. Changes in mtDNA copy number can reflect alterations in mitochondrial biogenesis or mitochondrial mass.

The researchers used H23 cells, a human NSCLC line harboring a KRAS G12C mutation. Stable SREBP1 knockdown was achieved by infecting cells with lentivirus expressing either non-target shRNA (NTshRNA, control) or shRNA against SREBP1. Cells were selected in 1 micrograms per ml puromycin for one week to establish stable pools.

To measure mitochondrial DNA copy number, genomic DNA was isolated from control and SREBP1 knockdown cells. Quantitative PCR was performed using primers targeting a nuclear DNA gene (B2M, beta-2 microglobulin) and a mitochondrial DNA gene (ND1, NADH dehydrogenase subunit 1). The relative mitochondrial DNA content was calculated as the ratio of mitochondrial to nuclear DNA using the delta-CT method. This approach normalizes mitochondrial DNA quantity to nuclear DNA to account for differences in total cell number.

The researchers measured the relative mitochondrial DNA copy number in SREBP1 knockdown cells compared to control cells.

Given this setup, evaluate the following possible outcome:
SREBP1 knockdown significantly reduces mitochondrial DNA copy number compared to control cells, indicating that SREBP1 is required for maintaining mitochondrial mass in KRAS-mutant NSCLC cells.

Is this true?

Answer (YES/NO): NO